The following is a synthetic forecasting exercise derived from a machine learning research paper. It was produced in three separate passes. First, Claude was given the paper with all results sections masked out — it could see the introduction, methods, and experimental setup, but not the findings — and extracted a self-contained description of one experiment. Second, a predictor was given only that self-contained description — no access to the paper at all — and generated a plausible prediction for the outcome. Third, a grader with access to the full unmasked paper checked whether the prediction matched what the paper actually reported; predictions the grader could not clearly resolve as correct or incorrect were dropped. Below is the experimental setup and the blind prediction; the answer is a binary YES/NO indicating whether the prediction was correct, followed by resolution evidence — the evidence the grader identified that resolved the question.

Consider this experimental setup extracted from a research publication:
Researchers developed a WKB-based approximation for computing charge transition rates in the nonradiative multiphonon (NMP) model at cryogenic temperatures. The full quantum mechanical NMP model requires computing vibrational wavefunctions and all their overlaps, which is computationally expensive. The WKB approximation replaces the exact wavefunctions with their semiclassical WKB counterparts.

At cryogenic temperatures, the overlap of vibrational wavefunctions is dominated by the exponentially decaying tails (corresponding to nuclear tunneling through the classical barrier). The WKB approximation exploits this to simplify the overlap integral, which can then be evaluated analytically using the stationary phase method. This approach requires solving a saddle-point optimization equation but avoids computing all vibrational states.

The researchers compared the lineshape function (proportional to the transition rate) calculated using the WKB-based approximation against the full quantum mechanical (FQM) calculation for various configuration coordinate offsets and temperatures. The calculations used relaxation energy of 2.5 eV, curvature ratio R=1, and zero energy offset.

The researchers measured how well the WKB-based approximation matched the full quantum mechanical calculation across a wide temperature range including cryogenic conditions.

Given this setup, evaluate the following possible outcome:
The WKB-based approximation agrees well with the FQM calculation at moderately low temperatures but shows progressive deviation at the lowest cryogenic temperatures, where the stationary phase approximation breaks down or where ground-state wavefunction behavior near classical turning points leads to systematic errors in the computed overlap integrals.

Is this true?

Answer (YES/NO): NO